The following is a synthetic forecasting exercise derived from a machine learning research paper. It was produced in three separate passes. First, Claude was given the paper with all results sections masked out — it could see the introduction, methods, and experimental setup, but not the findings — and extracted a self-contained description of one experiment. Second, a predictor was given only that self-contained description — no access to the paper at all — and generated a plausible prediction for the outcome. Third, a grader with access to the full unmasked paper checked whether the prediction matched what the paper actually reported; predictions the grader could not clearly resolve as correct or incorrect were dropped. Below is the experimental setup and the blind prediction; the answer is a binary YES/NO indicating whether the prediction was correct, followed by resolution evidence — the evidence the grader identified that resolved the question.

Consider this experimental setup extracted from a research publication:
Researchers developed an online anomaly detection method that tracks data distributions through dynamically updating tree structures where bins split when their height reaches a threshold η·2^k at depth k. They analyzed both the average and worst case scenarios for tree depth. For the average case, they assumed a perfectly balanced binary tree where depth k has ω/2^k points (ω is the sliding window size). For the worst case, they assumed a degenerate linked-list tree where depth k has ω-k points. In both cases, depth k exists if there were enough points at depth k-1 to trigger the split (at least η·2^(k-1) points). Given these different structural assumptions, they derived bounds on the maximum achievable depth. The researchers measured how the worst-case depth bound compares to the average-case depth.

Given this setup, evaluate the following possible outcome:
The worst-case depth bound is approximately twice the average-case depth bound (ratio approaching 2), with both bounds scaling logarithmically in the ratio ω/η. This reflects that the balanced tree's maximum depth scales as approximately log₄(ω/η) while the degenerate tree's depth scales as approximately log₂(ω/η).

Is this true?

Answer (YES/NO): YES